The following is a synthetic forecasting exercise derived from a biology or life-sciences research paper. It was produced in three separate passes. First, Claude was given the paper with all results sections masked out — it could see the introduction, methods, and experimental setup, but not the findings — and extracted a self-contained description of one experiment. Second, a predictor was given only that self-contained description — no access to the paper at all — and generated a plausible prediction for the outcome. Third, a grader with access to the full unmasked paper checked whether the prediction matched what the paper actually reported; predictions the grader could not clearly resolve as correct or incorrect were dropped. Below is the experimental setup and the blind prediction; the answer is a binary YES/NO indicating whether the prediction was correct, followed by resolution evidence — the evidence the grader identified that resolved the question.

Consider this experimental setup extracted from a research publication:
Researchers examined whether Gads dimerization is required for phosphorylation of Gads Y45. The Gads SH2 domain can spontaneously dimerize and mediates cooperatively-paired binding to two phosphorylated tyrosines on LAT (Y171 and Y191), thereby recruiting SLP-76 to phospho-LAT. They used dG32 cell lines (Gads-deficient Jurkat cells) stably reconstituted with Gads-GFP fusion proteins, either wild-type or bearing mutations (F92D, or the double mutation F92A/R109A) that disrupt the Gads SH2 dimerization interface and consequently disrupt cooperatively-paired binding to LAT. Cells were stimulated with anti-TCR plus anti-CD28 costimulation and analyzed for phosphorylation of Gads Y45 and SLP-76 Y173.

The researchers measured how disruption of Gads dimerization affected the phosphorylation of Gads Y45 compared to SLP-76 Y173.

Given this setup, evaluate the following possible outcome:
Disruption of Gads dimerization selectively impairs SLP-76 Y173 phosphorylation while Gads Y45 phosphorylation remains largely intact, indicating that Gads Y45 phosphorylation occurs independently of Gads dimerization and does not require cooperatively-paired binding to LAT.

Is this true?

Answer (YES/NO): NO